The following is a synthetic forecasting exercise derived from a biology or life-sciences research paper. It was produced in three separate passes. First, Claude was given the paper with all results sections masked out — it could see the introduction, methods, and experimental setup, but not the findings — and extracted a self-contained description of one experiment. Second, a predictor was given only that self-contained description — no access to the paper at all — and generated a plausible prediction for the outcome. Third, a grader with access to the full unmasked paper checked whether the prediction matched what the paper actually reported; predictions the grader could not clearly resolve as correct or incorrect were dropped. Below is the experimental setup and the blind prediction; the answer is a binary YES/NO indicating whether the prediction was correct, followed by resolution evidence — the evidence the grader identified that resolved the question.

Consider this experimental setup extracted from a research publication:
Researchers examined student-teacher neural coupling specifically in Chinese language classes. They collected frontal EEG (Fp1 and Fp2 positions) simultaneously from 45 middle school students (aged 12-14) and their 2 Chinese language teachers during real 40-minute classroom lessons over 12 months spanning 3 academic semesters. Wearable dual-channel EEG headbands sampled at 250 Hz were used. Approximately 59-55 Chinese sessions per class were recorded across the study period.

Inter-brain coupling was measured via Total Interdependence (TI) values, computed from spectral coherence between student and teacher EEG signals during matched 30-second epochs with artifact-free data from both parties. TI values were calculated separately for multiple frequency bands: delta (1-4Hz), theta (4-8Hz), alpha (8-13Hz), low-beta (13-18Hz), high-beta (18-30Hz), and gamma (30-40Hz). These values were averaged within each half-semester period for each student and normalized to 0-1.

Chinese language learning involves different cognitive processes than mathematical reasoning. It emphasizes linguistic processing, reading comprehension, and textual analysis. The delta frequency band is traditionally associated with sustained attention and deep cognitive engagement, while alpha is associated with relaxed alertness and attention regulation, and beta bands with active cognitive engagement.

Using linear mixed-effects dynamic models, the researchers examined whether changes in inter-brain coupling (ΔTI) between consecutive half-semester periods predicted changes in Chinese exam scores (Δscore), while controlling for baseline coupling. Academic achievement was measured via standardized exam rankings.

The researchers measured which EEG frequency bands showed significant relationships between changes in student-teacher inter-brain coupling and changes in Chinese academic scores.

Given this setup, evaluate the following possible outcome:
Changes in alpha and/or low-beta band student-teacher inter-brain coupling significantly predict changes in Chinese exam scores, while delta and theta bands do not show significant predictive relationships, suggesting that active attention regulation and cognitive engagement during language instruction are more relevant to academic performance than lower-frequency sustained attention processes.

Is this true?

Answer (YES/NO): NO